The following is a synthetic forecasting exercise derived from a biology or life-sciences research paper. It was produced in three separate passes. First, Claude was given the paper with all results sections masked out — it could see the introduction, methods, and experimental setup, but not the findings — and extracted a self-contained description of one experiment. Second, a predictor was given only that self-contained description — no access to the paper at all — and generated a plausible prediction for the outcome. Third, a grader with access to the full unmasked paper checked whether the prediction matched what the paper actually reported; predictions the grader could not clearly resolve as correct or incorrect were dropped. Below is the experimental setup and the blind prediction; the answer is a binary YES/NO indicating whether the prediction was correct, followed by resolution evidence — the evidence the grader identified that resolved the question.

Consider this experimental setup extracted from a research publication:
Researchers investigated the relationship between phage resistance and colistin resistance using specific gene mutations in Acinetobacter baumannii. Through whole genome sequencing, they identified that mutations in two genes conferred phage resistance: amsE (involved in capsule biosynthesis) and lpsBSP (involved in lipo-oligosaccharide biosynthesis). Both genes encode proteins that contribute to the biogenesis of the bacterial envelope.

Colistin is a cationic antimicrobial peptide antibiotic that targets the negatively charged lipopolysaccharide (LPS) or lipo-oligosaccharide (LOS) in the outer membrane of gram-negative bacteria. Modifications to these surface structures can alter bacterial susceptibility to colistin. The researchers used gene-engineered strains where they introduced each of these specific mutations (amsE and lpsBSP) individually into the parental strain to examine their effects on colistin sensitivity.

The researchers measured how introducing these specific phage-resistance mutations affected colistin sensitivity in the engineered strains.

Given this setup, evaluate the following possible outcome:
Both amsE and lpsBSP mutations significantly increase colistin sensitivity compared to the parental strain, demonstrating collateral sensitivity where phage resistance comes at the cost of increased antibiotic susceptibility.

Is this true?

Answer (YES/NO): NO